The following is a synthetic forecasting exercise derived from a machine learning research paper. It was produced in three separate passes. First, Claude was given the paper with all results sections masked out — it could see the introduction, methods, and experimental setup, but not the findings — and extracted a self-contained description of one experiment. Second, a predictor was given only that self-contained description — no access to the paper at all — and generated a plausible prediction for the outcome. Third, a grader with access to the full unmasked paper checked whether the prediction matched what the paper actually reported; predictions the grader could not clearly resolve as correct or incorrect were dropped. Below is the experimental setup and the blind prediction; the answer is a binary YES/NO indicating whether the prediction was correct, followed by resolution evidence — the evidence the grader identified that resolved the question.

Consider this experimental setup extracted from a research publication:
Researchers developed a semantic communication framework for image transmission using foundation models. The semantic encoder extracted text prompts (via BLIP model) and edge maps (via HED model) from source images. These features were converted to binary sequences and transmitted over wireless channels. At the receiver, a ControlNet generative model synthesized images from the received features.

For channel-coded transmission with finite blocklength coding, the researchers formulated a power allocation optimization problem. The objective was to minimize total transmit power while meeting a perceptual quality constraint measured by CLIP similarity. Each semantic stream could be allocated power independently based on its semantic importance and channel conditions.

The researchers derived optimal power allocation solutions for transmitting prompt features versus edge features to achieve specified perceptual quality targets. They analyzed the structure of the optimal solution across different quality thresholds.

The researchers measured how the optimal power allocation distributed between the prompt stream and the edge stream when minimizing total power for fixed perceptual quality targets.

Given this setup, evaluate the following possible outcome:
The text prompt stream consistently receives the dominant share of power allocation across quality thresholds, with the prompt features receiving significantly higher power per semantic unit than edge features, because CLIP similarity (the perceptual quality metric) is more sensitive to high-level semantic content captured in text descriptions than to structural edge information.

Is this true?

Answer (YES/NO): NO